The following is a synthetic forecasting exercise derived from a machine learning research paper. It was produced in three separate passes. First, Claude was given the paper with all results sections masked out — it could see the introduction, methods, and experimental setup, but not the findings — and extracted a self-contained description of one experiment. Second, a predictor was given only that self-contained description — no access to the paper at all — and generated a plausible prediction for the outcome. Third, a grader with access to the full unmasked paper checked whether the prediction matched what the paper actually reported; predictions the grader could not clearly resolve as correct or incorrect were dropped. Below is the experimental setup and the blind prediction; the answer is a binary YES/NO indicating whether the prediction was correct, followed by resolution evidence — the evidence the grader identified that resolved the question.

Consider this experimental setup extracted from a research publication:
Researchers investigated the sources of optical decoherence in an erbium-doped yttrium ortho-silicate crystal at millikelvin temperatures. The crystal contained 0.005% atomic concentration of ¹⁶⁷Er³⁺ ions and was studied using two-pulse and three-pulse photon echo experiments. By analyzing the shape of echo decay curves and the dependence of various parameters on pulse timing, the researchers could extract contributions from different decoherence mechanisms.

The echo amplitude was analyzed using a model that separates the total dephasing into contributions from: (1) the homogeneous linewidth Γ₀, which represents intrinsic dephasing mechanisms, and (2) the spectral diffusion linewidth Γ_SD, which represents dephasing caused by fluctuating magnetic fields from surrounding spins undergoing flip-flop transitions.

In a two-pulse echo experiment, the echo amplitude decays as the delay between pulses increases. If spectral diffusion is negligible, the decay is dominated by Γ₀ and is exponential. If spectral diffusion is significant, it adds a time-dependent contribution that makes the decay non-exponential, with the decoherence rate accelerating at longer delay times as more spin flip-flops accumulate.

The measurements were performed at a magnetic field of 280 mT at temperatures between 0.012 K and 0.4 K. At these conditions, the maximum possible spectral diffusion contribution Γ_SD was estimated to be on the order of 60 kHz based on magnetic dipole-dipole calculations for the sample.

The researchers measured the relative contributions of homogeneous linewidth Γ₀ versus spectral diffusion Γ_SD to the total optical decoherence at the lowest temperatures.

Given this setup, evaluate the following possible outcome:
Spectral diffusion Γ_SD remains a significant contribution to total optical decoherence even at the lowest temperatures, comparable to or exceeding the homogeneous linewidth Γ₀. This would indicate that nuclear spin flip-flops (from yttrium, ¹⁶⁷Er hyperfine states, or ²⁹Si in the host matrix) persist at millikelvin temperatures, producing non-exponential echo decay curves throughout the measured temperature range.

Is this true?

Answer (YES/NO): YES